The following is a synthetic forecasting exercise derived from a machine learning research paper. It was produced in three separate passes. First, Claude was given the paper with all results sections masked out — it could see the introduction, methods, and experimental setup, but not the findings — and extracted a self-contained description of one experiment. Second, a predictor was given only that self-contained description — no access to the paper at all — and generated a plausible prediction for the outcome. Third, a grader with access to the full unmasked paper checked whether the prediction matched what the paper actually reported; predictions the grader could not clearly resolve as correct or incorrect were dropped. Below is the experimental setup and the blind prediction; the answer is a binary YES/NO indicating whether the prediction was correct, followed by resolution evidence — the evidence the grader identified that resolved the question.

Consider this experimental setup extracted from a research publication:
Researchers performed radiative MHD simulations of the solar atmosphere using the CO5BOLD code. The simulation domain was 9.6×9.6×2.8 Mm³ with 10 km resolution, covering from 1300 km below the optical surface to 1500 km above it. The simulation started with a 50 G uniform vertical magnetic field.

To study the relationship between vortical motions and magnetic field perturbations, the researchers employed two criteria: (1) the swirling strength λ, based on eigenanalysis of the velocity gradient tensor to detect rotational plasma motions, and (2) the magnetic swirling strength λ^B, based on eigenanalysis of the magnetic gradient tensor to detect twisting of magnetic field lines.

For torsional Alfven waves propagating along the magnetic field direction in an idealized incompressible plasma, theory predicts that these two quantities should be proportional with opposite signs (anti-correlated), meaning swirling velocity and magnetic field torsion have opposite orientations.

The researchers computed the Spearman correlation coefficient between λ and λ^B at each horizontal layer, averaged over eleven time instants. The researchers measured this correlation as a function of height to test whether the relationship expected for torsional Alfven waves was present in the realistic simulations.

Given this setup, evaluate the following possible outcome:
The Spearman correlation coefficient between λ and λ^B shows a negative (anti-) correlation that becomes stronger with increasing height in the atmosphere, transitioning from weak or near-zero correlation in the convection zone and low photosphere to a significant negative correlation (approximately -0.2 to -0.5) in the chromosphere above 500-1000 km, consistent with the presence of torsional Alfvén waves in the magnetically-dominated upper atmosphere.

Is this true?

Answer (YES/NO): NO